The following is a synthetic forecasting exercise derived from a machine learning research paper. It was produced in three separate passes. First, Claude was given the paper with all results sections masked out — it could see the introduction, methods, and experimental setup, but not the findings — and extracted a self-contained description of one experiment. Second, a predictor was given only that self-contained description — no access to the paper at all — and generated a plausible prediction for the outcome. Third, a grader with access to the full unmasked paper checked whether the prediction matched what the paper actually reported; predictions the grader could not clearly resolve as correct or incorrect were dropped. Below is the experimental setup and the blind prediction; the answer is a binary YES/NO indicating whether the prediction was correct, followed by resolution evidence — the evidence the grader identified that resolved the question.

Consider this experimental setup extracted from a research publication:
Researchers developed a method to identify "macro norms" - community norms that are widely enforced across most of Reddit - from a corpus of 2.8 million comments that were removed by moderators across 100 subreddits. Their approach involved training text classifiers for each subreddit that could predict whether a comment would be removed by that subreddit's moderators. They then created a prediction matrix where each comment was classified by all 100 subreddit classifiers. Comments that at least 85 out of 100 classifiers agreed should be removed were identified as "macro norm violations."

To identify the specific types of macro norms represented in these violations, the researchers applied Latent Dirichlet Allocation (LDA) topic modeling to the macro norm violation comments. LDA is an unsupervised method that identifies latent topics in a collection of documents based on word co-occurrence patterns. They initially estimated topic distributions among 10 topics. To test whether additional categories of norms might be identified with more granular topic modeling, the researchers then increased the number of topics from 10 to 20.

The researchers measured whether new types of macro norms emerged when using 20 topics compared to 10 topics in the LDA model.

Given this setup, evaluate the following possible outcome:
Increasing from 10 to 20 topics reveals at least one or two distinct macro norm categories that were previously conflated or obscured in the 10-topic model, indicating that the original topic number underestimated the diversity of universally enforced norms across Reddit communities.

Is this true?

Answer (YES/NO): NO